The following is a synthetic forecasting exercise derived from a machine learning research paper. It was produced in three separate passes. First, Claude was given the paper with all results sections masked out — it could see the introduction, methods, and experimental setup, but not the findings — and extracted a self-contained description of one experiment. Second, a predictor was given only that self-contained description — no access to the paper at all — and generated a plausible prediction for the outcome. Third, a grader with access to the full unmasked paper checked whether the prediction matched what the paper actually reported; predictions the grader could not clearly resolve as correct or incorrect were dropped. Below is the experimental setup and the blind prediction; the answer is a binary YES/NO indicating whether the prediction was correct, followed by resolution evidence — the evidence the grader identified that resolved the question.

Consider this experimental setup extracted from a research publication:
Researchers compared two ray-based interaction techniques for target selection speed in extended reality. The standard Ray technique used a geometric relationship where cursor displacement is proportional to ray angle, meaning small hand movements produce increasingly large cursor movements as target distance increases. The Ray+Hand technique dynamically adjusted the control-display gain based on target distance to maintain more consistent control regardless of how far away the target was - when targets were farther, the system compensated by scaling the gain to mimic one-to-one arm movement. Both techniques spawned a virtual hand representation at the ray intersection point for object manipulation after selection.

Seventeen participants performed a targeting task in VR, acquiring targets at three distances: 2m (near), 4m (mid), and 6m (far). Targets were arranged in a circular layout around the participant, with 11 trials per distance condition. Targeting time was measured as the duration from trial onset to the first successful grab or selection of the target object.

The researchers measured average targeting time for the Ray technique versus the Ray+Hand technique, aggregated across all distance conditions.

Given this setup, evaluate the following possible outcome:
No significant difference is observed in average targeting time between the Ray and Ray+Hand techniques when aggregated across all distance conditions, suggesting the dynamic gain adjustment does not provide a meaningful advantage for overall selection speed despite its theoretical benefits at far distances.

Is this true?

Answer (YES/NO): NO